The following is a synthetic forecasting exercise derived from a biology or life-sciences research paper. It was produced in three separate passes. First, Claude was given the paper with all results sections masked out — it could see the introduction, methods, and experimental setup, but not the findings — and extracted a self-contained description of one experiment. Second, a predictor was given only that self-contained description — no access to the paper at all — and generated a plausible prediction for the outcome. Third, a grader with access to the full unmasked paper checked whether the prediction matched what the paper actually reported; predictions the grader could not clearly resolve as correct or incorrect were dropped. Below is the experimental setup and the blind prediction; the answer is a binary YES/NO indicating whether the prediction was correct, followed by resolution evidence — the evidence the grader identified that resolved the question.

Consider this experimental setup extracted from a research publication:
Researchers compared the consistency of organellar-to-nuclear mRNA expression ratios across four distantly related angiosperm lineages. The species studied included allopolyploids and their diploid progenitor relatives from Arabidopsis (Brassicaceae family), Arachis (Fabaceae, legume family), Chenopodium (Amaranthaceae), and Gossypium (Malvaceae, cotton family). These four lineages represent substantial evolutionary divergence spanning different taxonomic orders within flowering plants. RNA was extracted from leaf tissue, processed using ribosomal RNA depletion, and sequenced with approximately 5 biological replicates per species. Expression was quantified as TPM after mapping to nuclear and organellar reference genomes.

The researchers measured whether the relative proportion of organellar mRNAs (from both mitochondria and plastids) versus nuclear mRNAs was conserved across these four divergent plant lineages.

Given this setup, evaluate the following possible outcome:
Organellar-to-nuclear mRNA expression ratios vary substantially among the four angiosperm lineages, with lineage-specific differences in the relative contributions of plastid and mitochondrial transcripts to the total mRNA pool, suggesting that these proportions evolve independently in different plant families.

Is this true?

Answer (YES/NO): NO